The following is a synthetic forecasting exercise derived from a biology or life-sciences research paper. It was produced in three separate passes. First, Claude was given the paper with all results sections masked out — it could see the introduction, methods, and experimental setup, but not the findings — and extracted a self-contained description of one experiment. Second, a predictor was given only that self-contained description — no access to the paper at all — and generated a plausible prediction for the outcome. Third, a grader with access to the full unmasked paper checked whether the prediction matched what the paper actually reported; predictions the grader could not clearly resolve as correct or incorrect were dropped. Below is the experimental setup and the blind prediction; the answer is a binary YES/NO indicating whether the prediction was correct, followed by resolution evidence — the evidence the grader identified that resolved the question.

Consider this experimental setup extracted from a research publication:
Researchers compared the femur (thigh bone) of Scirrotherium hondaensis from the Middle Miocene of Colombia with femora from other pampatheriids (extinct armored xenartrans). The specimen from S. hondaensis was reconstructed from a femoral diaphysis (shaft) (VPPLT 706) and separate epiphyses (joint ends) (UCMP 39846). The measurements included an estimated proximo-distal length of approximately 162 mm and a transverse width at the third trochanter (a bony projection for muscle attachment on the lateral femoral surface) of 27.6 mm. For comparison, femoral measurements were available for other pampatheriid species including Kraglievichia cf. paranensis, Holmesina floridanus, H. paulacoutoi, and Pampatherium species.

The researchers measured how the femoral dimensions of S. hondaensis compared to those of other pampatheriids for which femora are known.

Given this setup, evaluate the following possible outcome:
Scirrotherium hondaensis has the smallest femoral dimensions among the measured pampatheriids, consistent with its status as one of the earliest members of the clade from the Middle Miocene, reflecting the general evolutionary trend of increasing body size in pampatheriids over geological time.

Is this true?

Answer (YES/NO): NO